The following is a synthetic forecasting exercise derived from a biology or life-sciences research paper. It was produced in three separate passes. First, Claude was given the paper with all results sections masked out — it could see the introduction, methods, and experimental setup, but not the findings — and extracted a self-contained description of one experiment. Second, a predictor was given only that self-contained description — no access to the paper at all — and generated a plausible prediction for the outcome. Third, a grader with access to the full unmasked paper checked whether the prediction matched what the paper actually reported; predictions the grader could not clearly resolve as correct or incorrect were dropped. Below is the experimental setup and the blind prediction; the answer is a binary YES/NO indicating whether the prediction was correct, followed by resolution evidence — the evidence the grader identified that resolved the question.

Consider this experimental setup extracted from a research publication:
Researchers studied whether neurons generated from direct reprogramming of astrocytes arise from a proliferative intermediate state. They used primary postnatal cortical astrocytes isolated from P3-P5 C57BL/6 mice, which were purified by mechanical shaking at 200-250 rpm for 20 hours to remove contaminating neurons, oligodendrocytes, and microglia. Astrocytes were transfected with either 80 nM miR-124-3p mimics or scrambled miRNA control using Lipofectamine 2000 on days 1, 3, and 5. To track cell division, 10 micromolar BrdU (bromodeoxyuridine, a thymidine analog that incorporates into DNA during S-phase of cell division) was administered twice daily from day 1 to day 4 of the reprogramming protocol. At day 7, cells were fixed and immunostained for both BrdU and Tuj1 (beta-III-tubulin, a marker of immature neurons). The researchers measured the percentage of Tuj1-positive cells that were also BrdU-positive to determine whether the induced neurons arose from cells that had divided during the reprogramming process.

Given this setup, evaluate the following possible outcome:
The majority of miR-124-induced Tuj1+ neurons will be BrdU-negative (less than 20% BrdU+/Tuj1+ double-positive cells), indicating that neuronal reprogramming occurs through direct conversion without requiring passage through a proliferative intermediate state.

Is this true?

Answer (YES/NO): NO